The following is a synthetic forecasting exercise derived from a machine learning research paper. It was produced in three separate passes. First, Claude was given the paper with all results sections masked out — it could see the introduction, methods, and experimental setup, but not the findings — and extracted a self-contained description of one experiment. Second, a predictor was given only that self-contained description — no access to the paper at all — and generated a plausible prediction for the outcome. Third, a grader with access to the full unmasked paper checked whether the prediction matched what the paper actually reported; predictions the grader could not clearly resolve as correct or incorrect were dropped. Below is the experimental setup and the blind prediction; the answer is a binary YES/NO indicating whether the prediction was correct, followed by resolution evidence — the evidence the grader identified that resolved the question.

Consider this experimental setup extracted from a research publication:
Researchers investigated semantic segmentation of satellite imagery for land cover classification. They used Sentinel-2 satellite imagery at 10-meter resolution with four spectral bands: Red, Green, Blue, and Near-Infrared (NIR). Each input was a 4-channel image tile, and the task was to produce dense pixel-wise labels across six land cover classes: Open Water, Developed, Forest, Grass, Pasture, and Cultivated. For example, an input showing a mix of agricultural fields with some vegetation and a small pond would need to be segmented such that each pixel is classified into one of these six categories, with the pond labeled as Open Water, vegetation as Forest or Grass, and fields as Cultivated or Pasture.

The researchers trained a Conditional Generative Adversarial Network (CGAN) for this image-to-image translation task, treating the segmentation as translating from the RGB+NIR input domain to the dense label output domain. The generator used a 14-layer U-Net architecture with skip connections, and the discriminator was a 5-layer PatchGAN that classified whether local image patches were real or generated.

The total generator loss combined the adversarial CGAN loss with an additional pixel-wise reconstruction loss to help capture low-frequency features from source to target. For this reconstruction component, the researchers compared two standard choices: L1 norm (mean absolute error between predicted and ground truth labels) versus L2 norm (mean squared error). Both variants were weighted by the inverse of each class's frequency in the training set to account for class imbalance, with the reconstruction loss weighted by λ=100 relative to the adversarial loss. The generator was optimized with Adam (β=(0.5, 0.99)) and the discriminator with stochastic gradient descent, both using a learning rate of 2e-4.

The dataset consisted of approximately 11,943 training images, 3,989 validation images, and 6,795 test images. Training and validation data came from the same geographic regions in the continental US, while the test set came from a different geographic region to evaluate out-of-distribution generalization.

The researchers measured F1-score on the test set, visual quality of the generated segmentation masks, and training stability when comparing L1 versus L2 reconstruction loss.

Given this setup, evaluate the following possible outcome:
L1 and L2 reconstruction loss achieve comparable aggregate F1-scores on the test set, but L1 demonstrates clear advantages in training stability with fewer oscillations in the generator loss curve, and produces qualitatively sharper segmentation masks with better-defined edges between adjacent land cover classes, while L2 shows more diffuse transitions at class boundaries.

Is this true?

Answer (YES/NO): NO